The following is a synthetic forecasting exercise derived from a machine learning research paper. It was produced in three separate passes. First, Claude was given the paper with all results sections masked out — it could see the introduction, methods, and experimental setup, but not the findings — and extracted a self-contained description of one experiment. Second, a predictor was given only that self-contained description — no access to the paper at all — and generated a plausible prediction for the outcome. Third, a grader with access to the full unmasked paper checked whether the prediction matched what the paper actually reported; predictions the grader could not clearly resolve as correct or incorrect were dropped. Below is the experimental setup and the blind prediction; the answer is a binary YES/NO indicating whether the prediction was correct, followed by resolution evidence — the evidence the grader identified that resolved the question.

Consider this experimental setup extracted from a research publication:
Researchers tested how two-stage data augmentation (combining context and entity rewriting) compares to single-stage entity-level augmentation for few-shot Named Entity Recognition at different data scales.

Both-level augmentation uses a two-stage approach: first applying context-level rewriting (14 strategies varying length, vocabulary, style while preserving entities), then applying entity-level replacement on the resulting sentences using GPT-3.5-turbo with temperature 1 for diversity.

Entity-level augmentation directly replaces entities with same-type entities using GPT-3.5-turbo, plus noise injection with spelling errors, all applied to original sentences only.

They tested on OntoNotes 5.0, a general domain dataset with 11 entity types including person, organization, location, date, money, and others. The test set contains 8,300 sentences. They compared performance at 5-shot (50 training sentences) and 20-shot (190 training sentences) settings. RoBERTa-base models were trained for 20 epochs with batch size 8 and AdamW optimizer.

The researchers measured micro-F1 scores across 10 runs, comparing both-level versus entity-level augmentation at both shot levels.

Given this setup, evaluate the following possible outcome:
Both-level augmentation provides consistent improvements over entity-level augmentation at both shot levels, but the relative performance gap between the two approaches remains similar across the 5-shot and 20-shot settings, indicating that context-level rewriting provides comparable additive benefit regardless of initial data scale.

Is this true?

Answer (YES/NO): NO